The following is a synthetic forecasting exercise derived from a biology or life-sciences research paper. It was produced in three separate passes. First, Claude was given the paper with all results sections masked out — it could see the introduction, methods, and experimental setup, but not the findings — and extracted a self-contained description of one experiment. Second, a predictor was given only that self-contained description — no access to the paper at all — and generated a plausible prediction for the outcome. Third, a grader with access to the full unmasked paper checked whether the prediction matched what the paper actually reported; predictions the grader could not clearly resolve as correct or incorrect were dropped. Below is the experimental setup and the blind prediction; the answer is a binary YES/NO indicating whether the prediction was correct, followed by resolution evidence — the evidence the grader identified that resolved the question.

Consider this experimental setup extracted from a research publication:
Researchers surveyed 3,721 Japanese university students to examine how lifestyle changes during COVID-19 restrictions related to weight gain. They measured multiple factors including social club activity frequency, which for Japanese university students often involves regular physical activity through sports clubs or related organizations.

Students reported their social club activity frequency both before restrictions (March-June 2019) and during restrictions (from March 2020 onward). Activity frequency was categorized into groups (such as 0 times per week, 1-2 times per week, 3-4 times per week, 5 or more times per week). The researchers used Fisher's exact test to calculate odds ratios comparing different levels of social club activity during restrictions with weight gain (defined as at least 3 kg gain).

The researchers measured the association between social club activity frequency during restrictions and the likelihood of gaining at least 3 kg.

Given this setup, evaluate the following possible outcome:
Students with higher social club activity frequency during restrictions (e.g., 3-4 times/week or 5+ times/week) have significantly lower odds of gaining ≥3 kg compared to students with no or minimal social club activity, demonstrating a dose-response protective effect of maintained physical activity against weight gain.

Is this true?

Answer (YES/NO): NO